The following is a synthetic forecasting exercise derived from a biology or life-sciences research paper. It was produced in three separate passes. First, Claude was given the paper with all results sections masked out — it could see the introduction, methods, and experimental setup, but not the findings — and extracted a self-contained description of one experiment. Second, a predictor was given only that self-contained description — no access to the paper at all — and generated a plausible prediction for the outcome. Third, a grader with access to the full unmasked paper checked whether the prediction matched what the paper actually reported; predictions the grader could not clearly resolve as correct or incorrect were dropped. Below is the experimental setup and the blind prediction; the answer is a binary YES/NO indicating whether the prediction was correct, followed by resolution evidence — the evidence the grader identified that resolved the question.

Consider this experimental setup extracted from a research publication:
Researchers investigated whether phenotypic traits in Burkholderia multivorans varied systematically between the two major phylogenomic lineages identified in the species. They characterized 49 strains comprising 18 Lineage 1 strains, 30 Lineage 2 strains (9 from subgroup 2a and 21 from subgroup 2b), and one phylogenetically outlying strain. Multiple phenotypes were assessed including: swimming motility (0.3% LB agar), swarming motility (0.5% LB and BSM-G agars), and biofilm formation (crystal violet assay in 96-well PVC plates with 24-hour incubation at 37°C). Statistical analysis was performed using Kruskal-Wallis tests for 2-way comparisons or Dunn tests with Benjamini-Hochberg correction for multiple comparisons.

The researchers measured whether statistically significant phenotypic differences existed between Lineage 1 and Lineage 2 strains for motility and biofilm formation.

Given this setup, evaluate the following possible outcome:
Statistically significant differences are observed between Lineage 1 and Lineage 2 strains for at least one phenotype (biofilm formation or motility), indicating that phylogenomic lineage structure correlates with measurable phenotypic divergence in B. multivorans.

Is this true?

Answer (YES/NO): NO